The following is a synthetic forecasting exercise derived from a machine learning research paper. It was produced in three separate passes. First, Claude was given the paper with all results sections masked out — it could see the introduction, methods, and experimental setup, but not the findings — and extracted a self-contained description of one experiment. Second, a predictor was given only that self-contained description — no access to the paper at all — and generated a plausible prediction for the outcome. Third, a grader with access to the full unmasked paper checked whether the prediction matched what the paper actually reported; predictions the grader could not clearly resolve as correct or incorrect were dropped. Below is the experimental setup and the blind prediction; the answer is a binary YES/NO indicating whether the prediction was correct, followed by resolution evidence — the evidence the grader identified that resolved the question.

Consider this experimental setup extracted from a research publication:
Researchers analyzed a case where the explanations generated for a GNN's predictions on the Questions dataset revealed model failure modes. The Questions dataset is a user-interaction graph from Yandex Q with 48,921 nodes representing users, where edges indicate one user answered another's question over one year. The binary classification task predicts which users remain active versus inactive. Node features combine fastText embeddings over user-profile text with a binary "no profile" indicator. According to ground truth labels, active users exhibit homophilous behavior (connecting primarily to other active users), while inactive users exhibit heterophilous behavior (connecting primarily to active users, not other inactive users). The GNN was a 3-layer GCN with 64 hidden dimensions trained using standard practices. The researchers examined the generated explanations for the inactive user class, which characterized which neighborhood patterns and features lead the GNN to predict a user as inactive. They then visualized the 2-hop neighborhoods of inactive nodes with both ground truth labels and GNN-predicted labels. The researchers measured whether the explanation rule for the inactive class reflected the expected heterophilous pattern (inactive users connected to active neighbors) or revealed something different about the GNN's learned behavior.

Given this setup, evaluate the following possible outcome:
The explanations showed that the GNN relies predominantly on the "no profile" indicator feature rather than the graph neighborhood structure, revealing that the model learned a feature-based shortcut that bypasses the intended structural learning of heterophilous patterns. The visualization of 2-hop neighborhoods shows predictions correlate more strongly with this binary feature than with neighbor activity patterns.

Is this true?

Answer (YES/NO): NO